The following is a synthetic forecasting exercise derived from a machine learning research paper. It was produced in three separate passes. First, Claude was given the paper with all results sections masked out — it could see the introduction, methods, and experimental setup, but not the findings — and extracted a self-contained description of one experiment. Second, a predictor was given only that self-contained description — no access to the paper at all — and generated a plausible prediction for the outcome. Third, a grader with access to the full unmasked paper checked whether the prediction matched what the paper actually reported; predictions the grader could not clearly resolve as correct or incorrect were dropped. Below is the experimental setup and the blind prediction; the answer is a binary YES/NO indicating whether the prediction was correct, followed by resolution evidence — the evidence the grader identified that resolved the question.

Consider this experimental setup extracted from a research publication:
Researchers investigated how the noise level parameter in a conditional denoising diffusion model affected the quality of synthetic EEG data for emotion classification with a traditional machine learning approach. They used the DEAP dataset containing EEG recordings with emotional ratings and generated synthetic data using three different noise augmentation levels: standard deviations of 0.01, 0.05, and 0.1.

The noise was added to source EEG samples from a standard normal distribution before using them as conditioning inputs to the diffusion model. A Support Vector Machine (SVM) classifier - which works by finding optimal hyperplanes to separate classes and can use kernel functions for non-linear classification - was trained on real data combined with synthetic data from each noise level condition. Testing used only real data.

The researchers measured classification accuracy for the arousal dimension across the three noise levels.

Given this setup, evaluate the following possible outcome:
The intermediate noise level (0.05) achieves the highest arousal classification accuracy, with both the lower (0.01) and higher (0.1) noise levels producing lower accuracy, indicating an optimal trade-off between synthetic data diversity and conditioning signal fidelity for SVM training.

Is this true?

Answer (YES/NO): YES